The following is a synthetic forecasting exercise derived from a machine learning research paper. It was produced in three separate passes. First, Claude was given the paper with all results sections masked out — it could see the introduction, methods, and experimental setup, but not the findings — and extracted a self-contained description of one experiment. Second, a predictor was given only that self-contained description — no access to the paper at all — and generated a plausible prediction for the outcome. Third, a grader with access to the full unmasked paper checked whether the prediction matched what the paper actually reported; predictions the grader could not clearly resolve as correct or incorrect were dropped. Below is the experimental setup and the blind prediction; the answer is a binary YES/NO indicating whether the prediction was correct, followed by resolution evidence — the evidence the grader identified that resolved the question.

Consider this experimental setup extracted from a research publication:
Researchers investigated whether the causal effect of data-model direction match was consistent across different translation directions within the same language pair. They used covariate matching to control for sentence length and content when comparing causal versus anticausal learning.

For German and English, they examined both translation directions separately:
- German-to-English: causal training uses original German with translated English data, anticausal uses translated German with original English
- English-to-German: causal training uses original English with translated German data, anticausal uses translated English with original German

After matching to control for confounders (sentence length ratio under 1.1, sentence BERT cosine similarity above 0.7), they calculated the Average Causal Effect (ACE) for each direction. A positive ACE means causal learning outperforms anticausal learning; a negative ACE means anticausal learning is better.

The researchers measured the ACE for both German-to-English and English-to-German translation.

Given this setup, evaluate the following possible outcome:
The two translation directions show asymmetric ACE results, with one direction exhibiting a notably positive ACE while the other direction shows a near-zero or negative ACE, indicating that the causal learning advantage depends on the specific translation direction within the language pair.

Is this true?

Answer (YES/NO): YES